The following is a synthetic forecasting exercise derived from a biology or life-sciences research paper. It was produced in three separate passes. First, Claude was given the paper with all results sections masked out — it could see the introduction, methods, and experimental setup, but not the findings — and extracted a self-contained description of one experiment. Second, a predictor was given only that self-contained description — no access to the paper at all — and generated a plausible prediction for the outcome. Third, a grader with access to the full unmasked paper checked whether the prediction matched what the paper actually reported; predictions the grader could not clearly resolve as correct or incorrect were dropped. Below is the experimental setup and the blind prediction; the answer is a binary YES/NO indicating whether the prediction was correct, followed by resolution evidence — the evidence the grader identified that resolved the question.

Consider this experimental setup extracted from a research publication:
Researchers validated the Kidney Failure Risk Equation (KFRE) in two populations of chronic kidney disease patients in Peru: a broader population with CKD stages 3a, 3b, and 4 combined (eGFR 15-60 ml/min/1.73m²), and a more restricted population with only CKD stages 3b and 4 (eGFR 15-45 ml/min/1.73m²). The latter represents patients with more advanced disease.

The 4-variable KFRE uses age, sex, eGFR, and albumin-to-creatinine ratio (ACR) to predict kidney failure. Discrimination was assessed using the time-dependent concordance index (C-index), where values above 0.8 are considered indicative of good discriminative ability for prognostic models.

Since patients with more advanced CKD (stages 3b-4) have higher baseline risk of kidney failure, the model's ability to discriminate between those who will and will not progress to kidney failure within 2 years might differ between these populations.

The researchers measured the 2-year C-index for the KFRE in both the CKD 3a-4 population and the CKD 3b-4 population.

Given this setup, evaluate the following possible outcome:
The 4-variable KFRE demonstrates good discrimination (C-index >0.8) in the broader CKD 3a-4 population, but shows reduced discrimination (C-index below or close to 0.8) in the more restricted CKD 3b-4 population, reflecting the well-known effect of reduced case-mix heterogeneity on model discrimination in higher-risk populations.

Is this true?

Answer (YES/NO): NO